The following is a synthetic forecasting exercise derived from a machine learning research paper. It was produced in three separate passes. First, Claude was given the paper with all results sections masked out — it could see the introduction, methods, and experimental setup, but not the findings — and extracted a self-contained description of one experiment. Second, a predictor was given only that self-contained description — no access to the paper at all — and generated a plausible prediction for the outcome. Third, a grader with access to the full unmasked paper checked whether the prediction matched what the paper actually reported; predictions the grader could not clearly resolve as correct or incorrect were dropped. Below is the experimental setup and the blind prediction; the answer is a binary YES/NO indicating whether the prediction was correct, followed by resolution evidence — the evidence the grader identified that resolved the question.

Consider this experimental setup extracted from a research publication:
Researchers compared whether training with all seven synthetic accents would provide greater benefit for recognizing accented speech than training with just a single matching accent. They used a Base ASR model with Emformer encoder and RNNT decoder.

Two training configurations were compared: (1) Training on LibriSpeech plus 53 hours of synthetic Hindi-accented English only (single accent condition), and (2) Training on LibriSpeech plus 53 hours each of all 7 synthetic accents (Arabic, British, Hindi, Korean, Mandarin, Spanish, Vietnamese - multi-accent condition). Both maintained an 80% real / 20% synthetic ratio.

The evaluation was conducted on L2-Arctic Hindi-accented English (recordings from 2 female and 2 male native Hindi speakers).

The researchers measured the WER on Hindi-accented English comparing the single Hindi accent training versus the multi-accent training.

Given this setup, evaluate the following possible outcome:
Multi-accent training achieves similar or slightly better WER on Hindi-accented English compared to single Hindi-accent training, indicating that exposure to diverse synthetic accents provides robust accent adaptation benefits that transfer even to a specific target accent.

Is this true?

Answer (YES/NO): NO